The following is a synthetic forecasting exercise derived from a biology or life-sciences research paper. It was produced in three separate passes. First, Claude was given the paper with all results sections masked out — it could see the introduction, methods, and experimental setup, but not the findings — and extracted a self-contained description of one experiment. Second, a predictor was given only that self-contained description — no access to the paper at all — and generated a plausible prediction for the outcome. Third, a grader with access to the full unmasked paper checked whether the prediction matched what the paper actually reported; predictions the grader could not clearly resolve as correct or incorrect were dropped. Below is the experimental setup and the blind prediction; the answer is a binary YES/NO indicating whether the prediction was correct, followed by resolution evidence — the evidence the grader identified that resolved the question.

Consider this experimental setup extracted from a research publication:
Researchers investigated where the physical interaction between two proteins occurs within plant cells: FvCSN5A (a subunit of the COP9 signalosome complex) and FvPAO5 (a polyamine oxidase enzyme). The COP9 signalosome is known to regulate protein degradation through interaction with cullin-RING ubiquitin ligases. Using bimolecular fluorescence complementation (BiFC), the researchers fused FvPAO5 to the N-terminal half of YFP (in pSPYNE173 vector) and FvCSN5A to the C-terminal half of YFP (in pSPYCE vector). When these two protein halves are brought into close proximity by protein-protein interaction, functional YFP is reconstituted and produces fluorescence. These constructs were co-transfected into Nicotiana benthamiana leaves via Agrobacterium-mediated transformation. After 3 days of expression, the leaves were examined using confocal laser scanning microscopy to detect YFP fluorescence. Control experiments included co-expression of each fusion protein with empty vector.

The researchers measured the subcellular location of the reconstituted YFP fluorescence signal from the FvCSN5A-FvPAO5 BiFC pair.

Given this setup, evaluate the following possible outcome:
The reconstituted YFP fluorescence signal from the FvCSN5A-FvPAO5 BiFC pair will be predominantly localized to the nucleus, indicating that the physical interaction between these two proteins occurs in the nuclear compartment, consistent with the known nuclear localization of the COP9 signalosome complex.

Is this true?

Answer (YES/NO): NO